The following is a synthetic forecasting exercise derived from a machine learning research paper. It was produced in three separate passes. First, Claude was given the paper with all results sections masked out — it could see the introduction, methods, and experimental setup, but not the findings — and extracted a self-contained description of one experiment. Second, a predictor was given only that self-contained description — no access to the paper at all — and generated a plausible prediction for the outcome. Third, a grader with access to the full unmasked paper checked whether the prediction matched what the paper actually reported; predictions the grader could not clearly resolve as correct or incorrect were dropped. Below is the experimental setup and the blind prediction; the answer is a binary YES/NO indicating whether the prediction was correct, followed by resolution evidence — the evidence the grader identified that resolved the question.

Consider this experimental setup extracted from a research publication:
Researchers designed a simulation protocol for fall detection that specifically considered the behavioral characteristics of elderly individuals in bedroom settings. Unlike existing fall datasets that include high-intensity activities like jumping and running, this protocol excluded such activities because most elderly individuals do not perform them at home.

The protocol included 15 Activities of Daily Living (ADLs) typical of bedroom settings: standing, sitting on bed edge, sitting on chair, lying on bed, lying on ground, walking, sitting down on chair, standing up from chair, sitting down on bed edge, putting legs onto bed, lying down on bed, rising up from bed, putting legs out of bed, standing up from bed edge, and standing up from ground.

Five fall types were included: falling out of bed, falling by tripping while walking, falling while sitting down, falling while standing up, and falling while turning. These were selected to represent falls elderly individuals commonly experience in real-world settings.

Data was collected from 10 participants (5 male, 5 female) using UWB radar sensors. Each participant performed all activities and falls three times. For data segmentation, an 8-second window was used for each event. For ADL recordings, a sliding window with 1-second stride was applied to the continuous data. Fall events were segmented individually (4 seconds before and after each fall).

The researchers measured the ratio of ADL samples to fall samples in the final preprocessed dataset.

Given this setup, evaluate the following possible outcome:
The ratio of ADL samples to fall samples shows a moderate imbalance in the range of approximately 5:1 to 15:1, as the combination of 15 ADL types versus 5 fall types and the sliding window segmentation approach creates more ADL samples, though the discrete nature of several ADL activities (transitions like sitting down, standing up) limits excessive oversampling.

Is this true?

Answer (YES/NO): NO